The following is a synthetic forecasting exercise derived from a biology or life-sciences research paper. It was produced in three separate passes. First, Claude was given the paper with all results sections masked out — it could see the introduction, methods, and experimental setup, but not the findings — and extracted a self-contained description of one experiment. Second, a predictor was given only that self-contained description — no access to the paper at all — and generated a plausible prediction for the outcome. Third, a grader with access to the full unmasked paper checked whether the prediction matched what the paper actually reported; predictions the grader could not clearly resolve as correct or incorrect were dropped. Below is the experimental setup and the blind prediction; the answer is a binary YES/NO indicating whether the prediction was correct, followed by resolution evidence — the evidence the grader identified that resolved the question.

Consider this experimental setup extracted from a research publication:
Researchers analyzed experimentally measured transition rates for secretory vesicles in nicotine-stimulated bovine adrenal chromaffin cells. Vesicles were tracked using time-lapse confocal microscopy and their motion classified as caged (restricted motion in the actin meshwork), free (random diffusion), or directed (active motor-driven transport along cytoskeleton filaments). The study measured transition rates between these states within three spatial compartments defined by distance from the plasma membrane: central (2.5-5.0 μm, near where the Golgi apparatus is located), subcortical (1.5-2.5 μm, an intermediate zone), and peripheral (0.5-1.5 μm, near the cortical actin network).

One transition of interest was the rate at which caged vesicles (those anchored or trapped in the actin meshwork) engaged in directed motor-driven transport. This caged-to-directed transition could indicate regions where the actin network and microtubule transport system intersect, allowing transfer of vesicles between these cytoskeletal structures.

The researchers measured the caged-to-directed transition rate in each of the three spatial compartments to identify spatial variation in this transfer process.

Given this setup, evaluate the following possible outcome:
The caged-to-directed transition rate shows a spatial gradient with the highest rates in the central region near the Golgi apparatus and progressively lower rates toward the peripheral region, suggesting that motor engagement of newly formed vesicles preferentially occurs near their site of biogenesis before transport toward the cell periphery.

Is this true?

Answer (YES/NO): NO